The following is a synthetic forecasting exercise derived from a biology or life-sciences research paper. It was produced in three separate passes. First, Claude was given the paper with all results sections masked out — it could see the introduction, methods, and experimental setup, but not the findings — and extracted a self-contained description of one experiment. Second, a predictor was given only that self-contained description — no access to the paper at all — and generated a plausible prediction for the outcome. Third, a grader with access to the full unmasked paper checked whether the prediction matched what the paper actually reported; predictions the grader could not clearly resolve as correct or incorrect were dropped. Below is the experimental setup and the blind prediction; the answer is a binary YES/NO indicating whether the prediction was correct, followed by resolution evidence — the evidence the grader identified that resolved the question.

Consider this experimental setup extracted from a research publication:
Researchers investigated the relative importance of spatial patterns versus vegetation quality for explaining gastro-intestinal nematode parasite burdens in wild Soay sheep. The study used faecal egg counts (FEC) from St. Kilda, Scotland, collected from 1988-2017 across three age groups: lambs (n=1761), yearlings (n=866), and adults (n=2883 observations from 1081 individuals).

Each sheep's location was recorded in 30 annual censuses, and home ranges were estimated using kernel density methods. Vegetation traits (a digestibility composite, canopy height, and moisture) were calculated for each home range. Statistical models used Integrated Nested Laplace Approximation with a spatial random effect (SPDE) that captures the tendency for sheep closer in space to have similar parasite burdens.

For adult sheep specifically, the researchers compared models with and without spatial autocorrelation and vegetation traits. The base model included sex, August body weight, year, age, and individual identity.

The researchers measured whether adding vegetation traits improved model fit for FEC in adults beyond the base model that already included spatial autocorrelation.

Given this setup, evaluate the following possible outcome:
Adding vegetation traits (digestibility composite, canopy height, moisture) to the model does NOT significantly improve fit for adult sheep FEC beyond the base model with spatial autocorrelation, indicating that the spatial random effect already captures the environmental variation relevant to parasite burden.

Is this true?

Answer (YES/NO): YES